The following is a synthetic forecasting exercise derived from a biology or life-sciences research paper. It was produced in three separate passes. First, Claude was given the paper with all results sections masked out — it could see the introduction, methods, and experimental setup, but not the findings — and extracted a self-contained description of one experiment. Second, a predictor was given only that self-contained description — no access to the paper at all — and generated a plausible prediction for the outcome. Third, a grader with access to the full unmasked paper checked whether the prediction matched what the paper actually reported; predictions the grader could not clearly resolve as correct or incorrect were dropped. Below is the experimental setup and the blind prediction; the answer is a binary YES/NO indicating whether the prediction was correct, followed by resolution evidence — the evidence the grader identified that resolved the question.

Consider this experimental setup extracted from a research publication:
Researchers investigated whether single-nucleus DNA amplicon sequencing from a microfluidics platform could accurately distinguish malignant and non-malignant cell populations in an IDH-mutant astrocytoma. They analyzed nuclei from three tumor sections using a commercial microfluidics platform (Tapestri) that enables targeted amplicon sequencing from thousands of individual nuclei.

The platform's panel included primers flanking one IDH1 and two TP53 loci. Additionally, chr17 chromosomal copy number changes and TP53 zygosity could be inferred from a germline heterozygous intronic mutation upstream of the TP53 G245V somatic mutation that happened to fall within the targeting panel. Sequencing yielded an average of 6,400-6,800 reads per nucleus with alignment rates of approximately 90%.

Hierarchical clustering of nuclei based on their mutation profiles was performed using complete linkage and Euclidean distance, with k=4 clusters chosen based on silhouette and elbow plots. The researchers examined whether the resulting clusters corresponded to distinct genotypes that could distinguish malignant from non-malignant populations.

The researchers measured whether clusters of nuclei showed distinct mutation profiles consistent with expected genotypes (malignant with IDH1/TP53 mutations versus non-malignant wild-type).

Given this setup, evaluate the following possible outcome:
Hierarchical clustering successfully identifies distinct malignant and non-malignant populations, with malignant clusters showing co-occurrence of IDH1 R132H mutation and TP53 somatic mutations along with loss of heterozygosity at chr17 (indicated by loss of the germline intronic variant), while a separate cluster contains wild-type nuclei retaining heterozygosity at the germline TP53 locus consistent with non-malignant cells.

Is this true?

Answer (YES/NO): YES